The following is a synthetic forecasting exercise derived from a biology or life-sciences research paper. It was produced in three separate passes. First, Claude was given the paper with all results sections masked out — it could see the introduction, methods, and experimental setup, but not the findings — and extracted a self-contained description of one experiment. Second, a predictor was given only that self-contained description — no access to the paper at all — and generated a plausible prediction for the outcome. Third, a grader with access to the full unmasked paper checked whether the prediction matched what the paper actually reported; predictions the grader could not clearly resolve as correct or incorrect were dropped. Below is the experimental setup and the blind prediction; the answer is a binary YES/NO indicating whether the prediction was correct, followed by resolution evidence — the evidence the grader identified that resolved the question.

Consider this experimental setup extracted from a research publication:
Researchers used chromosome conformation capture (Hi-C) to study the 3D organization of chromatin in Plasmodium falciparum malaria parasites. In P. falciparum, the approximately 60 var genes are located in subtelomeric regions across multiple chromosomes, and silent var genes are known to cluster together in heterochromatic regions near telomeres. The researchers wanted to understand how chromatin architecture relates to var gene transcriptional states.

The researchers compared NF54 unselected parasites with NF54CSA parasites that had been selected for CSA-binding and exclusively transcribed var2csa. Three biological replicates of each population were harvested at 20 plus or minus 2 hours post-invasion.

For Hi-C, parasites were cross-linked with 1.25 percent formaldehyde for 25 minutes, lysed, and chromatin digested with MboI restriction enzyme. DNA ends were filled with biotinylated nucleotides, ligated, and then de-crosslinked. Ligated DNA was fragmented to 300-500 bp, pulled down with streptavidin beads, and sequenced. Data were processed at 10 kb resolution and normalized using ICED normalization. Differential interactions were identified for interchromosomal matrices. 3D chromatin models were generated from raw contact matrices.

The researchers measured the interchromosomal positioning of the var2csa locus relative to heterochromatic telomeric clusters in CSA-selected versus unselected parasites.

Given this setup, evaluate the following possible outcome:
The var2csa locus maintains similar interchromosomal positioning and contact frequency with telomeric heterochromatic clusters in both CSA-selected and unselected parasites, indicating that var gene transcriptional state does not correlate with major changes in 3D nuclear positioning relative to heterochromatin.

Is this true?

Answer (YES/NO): NO